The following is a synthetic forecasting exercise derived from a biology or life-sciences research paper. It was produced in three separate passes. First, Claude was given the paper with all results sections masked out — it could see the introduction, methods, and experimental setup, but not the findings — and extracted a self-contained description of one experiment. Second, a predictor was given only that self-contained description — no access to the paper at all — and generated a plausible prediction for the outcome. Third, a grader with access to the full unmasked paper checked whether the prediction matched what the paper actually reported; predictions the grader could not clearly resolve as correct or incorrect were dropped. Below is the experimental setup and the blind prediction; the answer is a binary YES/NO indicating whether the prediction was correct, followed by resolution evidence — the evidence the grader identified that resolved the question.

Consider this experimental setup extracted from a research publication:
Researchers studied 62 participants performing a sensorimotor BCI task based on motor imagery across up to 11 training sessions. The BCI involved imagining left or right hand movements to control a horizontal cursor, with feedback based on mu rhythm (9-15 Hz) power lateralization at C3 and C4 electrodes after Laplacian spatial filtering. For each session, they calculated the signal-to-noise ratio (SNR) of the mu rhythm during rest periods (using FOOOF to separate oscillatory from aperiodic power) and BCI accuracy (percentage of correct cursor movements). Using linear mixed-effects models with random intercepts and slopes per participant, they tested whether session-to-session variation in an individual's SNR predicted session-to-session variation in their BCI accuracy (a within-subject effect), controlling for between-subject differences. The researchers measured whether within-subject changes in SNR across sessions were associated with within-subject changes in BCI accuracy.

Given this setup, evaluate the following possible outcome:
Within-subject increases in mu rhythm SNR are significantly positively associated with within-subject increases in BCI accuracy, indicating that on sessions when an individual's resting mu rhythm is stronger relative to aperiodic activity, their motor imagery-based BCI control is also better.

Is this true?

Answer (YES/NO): YES